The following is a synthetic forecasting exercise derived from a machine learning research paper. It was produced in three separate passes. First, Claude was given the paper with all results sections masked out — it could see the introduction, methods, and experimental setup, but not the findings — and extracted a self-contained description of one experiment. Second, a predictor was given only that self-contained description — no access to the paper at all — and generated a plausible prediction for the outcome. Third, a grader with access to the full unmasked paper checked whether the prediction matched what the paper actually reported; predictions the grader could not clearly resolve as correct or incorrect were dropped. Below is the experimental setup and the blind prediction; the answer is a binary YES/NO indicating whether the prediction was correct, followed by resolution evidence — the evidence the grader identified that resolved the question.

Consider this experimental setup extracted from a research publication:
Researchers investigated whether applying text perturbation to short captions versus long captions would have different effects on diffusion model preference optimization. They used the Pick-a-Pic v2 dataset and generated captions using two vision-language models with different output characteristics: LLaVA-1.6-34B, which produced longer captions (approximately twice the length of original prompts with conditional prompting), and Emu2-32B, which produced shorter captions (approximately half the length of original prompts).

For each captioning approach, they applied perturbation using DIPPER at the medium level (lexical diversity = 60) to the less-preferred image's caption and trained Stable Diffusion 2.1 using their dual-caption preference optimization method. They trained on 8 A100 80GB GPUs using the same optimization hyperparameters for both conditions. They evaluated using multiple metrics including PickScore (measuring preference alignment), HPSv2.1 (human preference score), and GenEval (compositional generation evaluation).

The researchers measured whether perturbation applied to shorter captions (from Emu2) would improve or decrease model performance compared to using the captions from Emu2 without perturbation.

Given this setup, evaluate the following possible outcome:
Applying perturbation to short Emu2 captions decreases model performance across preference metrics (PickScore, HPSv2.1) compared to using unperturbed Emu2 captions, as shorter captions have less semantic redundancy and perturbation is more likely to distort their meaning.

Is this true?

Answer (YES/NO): YES